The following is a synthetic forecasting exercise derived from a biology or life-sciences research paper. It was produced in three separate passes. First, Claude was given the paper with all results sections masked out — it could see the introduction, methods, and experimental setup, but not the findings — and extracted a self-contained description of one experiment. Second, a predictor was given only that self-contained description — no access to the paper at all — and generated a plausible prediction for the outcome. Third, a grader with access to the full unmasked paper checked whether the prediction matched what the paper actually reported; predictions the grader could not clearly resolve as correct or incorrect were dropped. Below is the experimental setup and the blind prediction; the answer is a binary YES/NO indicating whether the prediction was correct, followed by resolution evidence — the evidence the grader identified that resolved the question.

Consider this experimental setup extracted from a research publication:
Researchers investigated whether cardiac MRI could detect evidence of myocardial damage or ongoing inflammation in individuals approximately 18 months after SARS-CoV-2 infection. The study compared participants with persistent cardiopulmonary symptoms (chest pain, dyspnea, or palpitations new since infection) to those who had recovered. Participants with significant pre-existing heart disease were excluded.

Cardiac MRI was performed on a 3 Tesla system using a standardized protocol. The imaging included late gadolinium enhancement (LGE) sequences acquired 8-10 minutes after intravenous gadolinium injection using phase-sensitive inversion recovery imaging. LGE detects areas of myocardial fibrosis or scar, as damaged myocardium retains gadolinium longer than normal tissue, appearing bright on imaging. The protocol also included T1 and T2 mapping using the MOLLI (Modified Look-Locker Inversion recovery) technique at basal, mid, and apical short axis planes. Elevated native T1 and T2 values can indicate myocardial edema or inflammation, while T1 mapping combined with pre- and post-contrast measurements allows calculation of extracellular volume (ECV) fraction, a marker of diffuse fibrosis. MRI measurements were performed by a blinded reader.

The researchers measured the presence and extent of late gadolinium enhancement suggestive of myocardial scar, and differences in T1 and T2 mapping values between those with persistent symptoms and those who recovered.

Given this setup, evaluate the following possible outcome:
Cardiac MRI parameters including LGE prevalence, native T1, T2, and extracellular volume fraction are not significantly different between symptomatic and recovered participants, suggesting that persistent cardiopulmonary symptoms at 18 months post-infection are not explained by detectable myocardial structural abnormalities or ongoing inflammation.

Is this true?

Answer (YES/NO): YES